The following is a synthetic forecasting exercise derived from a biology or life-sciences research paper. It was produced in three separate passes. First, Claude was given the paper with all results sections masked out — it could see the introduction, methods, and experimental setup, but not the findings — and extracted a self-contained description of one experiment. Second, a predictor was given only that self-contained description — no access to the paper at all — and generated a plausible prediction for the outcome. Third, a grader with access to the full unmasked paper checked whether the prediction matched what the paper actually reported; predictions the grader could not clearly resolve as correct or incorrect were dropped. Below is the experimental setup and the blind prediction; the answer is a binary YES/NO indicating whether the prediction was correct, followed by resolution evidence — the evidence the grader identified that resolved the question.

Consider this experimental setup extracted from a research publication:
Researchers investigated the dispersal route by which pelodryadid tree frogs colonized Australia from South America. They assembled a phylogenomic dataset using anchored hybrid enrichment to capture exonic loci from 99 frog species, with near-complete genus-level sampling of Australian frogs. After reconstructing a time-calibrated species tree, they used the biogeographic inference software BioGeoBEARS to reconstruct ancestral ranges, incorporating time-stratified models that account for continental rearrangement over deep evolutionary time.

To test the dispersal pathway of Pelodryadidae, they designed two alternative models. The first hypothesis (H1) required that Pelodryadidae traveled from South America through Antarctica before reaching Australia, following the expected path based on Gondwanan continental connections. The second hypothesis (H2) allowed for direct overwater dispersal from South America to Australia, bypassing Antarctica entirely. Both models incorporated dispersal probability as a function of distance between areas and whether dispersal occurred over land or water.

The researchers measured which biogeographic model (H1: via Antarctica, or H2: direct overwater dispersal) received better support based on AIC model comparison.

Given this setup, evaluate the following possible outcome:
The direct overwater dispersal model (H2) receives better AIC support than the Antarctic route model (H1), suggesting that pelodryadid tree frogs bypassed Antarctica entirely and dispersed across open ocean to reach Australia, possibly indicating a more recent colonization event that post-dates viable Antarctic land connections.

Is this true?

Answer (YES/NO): NO